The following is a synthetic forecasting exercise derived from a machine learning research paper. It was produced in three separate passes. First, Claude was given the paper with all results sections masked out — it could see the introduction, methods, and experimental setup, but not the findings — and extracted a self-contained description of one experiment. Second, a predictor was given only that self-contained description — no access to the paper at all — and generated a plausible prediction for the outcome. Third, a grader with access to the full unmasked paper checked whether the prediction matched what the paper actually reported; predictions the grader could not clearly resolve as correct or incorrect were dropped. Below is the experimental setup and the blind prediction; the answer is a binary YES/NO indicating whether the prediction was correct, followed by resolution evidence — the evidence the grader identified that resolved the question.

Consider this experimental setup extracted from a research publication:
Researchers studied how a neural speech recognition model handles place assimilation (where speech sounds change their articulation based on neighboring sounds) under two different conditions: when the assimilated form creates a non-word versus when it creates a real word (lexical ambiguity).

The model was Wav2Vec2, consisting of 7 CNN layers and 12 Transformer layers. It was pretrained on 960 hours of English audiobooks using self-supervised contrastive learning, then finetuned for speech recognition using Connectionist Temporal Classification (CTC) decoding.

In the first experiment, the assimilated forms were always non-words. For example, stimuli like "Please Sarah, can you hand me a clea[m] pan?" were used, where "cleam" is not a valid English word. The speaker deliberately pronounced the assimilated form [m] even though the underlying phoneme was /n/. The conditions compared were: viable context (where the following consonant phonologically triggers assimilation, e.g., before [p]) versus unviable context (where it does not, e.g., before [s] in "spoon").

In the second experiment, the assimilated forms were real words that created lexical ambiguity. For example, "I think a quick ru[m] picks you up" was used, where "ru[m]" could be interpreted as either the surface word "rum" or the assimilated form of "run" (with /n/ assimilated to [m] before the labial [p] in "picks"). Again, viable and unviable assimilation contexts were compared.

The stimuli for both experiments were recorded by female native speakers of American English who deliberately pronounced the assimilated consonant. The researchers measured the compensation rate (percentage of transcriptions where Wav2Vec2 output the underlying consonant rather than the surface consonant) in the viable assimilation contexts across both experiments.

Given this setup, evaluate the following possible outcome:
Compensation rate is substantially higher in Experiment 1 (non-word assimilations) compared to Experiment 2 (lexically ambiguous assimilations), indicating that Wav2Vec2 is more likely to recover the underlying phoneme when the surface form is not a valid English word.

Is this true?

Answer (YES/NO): YES